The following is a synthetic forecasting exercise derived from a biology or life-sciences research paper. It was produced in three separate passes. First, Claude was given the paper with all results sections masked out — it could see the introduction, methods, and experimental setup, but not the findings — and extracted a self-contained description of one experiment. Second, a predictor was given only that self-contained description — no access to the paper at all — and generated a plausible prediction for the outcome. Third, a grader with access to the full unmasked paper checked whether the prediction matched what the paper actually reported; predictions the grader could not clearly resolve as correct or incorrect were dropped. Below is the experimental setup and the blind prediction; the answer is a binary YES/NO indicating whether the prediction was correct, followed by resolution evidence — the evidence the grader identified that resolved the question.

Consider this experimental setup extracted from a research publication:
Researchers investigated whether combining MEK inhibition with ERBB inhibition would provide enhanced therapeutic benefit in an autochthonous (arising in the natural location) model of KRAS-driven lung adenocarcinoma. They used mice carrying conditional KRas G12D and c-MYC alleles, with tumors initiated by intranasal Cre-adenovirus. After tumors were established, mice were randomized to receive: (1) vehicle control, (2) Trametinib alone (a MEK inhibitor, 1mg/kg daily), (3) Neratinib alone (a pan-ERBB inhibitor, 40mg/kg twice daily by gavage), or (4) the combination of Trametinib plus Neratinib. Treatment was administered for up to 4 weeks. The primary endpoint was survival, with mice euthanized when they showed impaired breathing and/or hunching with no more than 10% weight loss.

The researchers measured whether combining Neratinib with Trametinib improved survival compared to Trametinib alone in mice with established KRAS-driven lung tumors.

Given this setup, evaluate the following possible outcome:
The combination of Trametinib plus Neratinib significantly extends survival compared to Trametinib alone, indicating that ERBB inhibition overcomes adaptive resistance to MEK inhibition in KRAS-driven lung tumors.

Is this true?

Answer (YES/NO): YES